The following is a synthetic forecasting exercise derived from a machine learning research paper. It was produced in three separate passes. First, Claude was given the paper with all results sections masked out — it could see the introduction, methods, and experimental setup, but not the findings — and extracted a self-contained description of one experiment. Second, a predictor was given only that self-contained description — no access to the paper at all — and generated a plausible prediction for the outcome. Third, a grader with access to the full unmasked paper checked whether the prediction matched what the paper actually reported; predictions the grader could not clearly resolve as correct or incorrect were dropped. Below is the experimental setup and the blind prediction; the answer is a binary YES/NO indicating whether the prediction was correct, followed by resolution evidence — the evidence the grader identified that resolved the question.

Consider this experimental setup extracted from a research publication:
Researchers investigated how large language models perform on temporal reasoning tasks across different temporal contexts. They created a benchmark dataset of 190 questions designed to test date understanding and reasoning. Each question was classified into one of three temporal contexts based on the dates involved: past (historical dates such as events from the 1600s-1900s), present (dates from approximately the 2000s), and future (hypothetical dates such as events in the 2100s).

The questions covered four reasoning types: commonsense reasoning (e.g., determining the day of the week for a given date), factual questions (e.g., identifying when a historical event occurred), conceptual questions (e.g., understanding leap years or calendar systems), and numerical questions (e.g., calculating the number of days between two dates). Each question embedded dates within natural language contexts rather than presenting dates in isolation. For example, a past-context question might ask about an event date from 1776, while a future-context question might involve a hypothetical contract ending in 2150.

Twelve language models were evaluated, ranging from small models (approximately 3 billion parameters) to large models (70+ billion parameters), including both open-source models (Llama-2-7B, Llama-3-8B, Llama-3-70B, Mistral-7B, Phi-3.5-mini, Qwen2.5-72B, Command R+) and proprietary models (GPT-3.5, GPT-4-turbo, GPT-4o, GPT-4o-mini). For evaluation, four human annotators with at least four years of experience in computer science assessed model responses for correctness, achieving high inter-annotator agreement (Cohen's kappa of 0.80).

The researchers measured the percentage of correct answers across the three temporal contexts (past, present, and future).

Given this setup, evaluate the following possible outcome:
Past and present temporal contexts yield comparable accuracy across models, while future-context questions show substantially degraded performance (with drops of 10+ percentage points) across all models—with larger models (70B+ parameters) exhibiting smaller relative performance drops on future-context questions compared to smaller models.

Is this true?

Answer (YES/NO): NO